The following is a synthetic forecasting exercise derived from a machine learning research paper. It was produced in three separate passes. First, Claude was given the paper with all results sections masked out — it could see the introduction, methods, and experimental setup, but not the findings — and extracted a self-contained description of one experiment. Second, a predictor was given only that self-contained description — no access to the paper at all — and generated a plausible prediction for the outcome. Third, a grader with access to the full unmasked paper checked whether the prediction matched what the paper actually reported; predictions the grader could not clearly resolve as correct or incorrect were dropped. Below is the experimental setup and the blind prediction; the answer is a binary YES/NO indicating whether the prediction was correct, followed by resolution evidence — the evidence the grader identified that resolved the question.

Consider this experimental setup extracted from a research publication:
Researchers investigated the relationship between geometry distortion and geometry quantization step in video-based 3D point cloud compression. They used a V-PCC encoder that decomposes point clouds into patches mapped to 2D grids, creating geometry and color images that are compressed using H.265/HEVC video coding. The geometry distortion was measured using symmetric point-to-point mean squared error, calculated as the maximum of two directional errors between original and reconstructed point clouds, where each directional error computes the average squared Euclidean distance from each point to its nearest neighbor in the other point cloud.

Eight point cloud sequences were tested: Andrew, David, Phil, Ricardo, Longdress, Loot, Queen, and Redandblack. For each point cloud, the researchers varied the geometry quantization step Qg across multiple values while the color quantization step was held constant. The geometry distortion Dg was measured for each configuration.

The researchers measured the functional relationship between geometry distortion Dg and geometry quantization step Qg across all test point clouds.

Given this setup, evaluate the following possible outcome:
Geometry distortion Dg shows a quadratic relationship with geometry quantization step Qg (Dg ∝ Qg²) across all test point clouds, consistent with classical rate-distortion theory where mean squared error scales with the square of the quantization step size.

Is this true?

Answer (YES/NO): NO